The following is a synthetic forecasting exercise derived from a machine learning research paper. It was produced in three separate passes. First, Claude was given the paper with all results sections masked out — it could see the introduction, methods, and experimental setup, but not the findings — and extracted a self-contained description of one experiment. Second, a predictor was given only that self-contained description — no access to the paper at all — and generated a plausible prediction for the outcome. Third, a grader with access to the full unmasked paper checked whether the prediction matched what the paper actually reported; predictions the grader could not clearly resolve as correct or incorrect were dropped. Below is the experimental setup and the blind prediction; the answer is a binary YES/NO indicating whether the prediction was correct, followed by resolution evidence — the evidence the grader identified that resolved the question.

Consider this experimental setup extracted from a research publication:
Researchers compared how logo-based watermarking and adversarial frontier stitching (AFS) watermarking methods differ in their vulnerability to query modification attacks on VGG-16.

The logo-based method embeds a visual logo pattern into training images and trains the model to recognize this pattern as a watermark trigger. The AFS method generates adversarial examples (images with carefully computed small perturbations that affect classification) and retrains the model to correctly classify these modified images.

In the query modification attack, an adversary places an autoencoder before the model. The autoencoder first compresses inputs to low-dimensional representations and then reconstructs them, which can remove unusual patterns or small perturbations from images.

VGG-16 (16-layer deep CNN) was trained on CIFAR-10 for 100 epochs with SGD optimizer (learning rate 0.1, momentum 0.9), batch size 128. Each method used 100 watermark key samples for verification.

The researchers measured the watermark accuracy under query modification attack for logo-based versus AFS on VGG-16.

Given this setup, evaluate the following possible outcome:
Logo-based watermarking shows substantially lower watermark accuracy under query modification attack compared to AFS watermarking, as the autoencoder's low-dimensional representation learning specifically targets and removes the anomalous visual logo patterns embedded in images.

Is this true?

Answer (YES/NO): YES